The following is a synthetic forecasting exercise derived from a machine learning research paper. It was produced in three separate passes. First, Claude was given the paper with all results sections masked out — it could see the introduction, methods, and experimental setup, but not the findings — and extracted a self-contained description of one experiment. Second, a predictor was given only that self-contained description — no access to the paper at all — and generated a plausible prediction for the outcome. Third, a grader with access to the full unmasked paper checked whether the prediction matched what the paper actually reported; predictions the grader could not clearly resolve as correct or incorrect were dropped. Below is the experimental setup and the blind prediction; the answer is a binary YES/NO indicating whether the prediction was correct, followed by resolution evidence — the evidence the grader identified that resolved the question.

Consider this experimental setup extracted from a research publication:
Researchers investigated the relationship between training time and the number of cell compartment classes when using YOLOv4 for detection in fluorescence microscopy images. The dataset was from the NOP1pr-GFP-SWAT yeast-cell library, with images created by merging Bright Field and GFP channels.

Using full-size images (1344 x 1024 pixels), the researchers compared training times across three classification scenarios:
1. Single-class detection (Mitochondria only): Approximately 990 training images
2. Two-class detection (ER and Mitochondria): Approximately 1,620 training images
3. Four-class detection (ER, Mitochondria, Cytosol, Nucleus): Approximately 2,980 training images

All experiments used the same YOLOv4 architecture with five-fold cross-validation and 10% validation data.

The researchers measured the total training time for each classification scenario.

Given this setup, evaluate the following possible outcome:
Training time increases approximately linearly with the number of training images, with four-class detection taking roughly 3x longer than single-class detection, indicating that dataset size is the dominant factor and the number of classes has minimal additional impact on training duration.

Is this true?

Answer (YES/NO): NO